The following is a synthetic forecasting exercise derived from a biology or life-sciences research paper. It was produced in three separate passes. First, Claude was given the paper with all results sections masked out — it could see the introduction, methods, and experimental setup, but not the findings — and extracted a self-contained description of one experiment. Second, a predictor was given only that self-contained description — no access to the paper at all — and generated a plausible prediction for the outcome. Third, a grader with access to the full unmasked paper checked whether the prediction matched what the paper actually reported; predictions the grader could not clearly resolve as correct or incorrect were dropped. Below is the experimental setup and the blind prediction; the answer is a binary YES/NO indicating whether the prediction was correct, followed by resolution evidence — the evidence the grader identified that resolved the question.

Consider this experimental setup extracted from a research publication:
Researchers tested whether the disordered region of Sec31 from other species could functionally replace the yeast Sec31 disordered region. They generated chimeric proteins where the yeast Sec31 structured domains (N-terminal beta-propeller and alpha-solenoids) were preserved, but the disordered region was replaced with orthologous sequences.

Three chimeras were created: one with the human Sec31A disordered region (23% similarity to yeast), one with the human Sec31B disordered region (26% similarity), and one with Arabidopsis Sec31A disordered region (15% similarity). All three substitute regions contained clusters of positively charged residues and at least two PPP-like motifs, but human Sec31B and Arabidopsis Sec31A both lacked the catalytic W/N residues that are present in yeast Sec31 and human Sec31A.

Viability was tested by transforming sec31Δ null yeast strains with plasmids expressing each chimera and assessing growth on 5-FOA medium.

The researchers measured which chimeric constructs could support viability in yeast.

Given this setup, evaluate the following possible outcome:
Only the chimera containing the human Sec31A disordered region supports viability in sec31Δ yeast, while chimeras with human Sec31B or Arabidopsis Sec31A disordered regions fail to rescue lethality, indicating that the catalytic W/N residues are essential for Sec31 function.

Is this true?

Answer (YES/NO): NO